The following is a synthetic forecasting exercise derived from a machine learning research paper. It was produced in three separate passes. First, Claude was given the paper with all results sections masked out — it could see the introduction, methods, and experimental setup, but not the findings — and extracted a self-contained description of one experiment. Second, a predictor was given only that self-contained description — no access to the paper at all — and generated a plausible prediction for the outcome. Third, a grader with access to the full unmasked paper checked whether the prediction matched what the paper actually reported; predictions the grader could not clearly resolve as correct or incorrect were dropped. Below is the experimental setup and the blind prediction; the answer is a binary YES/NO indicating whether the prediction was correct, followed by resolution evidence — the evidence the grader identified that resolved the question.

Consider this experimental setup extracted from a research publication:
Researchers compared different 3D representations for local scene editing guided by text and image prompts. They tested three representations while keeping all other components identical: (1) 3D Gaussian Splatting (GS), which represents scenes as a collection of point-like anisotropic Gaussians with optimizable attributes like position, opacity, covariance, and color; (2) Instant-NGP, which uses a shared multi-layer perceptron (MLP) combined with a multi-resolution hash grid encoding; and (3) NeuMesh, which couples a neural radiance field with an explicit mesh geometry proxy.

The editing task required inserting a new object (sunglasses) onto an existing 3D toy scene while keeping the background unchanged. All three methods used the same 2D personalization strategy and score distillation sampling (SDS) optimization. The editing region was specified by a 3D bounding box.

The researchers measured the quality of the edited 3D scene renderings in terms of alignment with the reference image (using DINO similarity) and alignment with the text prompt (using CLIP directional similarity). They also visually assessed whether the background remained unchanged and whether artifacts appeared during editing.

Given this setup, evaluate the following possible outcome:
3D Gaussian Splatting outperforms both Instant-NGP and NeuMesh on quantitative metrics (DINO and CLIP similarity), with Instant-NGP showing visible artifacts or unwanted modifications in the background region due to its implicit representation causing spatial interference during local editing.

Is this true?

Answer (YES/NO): YES